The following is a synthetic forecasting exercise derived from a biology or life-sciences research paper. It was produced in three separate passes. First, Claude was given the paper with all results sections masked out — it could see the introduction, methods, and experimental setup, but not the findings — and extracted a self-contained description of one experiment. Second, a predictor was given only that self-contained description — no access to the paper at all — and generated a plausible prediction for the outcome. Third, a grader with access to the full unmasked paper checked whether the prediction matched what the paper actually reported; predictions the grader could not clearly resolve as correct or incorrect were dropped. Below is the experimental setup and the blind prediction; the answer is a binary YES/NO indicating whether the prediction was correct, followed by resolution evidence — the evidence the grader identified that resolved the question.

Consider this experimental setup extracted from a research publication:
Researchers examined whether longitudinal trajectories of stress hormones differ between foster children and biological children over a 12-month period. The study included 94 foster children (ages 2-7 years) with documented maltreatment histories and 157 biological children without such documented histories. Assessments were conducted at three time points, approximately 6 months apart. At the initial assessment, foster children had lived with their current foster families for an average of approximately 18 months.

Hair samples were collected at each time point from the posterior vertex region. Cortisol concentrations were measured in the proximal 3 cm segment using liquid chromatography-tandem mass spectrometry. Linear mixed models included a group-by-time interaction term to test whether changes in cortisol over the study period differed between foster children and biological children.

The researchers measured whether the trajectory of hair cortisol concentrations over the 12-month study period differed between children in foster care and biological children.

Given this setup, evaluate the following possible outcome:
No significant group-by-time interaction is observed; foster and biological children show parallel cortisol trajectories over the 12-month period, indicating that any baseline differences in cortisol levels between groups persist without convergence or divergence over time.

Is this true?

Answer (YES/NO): YES